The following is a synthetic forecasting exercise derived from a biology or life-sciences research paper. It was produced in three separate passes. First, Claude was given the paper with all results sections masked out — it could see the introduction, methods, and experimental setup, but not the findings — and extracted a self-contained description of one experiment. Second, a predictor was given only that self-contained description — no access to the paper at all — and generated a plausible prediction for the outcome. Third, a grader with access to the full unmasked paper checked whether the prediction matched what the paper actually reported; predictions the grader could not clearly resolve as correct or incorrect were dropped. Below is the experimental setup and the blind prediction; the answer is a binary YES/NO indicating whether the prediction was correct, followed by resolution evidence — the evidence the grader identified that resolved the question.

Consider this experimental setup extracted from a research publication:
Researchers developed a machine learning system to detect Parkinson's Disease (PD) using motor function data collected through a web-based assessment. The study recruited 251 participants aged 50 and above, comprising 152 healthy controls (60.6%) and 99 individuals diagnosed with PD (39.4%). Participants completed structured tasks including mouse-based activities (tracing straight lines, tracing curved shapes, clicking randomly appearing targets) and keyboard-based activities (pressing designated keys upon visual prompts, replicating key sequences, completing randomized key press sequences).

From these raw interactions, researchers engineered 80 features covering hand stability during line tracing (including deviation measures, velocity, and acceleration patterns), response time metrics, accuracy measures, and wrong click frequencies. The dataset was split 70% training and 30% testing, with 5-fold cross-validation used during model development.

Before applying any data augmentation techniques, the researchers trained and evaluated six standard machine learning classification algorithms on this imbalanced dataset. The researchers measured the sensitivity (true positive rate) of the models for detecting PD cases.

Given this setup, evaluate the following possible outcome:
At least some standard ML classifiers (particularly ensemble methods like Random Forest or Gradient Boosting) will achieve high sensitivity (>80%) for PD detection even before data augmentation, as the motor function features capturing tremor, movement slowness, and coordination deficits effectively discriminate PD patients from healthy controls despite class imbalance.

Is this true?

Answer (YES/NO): NO